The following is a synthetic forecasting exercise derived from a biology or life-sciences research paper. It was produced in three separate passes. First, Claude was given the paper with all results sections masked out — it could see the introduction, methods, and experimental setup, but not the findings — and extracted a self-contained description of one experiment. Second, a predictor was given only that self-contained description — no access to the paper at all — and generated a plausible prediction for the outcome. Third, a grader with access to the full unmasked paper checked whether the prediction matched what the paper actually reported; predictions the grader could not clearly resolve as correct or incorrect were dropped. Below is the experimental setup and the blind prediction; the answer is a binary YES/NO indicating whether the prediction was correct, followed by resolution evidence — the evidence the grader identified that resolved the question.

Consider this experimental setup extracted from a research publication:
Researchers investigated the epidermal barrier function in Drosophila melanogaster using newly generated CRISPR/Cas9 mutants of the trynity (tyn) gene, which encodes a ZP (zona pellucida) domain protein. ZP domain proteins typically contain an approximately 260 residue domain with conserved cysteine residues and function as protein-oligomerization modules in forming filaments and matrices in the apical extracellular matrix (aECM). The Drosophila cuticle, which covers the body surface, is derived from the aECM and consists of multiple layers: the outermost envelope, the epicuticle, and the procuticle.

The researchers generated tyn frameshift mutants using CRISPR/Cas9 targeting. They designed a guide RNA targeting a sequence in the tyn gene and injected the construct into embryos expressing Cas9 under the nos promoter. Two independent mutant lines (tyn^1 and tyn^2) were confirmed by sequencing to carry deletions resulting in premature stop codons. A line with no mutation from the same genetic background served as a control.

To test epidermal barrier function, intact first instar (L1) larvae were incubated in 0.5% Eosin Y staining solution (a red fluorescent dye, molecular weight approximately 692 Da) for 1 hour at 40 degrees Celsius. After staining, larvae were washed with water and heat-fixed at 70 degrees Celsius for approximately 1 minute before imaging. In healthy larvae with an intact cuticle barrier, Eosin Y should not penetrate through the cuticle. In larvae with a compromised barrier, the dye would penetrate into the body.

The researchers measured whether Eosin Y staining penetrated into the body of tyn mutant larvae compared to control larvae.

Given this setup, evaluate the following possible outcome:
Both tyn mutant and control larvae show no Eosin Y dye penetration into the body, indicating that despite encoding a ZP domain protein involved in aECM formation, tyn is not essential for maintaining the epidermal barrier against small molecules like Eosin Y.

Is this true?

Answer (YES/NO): NO